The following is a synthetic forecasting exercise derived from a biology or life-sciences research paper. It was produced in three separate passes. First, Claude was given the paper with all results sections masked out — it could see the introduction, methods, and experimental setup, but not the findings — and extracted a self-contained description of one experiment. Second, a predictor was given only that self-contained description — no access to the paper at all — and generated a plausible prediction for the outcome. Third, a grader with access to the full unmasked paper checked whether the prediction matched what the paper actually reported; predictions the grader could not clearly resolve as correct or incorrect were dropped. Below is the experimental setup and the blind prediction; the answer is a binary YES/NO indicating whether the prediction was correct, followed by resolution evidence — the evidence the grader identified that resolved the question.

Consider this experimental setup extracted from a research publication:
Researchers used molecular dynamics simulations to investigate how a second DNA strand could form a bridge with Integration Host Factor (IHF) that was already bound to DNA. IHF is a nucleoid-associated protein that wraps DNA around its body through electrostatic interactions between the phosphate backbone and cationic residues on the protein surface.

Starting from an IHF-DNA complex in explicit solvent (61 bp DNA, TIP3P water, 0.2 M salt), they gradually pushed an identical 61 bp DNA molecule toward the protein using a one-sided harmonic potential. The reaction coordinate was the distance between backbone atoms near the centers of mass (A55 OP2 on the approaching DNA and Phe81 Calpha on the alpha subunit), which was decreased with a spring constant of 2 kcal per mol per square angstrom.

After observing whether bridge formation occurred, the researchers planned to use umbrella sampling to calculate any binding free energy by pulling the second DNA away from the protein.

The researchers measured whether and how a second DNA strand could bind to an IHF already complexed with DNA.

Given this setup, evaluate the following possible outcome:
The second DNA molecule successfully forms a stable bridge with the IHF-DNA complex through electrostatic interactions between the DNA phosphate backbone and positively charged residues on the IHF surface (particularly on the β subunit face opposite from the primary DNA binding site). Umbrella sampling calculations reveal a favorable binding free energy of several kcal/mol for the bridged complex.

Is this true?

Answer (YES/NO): YES